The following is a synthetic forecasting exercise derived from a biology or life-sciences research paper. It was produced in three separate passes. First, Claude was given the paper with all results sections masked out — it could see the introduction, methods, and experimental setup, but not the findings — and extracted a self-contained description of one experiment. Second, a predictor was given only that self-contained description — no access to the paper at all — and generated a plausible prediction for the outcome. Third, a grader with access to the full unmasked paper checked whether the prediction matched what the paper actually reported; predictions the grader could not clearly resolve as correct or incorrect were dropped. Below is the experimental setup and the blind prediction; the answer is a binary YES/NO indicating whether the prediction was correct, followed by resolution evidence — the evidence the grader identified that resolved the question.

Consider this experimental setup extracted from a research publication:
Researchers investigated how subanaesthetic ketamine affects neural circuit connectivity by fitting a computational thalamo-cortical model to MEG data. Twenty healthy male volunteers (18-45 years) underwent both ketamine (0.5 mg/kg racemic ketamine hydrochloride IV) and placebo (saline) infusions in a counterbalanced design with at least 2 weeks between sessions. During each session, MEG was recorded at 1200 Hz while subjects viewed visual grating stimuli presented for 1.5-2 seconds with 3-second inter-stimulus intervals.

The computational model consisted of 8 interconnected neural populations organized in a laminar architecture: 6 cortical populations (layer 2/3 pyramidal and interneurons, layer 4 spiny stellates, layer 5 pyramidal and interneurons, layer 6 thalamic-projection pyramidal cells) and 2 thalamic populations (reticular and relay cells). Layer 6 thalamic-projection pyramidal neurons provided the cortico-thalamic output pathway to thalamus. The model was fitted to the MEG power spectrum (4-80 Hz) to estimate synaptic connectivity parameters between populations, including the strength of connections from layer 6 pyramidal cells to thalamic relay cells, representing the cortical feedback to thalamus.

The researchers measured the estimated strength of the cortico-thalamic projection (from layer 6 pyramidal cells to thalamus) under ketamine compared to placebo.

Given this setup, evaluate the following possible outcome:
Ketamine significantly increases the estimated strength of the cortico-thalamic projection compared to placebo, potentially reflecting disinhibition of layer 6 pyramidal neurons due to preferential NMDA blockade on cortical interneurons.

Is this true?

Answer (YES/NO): YES